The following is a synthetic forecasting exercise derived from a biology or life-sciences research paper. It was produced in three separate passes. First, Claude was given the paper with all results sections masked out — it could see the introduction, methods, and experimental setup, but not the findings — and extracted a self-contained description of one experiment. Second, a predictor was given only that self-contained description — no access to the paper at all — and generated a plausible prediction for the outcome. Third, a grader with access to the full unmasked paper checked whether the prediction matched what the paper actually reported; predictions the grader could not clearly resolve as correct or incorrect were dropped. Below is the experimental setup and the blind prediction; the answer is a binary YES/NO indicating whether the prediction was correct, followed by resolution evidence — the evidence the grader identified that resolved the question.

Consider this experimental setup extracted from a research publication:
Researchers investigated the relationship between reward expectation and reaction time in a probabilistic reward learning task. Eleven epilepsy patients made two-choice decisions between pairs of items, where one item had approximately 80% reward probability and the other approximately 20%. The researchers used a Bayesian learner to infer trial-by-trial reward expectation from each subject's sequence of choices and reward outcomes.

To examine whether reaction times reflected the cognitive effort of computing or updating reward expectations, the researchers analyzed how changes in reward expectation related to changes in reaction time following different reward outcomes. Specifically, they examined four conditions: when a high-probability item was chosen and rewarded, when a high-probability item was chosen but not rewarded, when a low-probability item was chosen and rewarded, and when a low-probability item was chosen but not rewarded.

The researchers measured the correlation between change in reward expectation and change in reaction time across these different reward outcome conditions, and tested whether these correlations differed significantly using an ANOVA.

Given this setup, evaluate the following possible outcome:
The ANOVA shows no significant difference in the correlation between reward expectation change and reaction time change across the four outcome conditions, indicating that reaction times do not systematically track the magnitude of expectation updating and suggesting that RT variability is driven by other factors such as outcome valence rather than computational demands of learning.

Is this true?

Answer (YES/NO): NO